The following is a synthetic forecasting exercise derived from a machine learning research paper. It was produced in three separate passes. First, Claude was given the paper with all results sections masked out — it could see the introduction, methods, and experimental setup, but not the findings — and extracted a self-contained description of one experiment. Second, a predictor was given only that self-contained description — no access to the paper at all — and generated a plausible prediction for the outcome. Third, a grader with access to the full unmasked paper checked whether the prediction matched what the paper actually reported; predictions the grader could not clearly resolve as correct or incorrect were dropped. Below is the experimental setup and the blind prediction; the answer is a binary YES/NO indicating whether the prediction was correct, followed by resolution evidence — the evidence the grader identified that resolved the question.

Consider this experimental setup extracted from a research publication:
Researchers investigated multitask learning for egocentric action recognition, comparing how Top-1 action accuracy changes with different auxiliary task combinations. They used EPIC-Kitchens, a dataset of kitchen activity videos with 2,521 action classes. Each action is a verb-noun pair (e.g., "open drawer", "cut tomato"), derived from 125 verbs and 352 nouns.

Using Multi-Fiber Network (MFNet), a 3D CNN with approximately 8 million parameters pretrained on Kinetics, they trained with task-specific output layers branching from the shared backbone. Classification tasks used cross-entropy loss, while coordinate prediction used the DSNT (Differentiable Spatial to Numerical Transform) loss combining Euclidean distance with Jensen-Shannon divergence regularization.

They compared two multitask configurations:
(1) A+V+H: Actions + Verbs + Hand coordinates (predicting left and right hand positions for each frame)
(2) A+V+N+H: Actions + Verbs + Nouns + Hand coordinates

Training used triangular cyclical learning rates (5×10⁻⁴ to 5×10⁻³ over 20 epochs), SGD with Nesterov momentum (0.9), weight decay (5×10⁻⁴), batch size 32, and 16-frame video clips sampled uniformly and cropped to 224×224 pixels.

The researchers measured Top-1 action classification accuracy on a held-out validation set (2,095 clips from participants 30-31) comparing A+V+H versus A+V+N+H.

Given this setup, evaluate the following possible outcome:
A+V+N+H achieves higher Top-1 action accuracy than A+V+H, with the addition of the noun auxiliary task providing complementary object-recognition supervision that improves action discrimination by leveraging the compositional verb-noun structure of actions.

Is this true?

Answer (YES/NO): YES